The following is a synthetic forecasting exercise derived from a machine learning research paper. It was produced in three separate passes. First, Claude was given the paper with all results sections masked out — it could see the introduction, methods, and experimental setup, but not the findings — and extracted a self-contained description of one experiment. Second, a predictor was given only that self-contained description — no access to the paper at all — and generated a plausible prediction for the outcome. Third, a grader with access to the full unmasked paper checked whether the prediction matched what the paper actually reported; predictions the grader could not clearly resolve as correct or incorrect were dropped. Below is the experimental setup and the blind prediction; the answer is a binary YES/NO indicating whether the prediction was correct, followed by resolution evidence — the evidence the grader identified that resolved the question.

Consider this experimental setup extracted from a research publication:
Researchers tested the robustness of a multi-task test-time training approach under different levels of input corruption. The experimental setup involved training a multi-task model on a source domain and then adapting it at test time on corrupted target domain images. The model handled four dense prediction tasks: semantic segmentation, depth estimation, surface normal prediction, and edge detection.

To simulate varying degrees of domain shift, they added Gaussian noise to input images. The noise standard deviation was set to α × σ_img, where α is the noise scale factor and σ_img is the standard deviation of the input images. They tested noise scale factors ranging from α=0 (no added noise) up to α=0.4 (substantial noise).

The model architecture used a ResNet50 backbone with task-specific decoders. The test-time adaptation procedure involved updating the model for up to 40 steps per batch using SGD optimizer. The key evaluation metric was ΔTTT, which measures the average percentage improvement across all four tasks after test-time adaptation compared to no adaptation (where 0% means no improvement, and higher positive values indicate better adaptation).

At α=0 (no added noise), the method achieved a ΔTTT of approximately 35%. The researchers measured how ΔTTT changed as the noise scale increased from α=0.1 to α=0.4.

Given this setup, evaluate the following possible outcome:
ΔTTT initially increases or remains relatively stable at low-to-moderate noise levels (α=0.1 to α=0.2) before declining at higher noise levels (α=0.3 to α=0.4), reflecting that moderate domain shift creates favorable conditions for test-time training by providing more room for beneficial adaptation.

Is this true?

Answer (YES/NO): NO